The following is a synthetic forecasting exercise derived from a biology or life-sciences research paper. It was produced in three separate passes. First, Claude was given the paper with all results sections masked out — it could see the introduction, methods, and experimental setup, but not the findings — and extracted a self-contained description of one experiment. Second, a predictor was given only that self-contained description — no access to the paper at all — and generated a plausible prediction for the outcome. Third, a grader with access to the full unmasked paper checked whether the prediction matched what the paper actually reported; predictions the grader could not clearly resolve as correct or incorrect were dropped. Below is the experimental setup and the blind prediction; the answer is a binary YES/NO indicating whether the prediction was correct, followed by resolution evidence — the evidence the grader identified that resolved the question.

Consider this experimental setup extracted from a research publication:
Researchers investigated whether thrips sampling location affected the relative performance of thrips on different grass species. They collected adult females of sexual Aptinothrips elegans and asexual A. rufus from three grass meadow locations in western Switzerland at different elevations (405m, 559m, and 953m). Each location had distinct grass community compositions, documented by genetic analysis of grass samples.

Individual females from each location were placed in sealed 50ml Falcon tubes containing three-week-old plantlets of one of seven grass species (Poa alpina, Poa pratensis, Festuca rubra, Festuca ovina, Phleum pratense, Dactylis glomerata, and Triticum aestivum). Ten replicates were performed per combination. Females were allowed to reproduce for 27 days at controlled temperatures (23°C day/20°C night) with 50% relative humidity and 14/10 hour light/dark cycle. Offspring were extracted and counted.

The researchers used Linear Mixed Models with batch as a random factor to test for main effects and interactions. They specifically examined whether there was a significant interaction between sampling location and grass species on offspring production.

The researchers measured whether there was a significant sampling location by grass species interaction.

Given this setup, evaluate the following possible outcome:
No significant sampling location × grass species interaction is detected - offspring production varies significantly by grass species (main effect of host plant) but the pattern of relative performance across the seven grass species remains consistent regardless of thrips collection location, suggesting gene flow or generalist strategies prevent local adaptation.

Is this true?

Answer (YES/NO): NO